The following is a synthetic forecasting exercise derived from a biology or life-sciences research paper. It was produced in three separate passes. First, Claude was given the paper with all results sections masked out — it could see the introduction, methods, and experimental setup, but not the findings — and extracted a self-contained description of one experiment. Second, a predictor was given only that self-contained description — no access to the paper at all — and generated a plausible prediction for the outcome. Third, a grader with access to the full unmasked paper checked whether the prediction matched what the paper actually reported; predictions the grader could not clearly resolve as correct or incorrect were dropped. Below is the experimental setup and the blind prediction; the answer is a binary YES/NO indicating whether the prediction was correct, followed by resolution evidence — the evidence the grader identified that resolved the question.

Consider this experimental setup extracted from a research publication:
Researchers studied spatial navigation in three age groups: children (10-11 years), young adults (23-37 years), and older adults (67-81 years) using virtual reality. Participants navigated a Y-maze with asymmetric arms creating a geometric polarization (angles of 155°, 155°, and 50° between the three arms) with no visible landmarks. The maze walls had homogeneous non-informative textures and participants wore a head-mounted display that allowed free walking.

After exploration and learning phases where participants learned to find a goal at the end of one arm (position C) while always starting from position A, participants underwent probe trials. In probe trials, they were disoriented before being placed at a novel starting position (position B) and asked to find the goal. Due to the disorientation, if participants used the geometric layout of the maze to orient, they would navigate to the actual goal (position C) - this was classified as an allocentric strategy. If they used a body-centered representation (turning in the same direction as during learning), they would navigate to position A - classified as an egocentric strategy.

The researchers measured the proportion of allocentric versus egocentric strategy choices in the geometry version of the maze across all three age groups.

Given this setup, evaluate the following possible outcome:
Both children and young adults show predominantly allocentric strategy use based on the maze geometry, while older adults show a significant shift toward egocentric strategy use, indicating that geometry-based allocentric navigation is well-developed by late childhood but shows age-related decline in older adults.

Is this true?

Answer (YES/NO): NO